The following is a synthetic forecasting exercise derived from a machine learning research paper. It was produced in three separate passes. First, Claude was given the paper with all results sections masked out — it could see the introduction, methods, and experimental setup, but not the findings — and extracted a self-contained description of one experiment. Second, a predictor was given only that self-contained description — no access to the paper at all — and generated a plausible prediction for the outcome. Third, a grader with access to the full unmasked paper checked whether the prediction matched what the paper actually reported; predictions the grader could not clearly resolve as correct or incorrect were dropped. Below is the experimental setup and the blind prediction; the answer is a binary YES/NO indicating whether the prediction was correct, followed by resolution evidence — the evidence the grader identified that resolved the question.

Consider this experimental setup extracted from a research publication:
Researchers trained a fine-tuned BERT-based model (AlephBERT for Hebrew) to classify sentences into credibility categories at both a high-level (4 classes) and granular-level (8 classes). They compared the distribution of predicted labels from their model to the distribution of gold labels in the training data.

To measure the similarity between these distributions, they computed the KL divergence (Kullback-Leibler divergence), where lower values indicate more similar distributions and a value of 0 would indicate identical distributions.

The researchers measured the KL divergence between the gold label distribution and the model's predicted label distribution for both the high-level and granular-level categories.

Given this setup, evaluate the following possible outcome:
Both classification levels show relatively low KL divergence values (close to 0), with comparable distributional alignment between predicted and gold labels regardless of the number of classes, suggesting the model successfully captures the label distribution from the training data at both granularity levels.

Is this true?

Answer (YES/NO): NO